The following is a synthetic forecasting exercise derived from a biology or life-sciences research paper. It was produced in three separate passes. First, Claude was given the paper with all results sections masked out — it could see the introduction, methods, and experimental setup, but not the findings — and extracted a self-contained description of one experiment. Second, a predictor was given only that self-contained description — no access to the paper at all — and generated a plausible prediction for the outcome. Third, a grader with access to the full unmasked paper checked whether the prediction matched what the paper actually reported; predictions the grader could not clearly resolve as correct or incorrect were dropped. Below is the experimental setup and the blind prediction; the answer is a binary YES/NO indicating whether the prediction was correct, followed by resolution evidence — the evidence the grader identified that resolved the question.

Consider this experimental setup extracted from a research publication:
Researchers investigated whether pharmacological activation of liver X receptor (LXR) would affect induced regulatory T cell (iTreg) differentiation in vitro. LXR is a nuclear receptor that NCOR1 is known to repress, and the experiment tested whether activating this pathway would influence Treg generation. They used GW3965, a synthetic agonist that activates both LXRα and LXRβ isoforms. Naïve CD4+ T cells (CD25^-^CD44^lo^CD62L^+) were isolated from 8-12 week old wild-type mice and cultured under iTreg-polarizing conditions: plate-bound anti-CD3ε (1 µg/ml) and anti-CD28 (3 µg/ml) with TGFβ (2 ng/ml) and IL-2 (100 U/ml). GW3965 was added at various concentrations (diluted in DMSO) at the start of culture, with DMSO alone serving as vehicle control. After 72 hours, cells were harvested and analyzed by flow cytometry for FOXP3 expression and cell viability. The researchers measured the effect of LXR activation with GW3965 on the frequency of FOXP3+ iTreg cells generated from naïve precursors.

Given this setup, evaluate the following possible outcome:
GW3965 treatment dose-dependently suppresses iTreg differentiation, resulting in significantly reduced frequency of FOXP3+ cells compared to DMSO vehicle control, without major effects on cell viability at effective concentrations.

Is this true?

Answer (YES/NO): NO